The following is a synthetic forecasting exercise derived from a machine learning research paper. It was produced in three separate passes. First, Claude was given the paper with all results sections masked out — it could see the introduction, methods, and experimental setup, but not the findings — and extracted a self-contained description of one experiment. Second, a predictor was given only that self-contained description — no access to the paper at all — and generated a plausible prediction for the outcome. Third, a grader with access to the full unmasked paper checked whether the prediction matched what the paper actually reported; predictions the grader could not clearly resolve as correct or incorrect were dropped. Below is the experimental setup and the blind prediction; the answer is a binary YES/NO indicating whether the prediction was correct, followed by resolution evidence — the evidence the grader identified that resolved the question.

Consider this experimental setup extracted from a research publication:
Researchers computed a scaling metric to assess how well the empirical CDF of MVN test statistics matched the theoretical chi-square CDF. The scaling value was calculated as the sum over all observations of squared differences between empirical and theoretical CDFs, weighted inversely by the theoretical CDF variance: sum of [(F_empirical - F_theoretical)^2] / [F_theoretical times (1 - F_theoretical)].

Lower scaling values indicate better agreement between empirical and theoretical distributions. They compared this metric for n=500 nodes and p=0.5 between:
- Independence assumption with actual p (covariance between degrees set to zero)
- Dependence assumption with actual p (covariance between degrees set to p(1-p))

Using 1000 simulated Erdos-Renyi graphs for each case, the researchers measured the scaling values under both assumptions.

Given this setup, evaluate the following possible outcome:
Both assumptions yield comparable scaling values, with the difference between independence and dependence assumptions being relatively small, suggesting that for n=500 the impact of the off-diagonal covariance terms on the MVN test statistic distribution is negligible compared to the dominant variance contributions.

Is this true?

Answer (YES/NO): YES